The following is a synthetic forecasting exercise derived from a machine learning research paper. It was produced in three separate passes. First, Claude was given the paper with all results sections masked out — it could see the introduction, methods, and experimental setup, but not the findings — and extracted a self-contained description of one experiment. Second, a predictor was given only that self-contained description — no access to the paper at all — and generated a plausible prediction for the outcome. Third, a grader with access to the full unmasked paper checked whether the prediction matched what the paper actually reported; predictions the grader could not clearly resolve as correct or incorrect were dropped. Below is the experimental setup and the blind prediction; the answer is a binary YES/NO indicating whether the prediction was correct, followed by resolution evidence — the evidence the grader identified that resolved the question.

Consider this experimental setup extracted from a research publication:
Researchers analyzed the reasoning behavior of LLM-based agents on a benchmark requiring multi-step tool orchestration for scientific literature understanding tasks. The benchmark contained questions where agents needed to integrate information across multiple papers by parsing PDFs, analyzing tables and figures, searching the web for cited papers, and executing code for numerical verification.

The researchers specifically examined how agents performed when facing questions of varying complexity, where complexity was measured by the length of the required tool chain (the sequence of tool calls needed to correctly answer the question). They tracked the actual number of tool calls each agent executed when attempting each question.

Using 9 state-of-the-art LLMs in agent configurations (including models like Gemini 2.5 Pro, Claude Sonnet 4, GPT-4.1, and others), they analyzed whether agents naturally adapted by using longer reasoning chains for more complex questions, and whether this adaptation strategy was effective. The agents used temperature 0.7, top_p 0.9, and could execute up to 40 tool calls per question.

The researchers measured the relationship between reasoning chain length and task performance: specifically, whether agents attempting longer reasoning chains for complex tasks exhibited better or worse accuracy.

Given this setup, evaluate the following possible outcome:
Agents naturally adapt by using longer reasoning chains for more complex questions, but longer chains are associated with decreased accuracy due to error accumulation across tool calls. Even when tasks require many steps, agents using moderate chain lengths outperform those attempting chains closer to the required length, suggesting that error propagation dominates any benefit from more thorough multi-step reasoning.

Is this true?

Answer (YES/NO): NO